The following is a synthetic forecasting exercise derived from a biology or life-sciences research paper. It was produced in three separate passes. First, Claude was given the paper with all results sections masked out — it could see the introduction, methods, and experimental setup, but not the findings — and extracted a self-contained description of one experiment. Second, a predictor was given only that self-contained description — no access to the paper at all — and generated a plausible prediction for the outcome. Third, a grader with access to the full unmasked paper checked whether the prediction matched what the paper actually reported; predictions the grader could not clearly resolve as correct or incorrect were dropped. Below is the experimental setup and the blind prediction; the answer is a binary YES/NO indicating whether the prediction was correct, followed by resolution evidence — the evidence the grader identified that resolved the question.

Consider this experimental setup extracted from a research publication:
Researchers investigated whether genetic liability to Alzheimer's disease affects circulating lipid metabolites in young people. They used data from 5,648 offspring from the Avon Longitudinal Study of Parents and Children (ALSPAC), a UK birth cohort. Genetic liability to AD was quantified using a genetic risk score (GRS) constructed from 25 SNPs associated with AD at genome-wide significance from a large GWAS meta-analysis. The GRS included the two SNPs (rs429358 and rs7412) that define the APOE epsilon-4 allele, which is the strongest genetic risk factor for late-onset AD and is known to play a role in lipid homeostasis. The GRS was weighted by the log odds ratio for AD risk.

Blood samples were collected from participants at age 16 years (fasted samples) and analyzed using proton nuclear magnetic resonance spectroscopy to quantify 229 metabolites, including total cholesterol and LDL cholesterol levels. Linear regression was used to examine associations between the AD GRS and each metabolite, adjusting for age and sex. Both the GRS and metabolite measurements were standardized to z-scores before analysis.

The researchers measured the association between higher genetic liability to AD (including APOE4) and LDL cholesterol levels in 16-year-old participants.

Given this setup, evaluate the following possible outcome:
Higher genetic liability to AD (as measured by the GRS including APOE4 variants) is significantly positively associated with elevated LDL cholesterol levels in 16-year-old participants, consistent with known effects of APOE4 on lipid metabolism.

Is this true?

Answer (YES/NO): YES